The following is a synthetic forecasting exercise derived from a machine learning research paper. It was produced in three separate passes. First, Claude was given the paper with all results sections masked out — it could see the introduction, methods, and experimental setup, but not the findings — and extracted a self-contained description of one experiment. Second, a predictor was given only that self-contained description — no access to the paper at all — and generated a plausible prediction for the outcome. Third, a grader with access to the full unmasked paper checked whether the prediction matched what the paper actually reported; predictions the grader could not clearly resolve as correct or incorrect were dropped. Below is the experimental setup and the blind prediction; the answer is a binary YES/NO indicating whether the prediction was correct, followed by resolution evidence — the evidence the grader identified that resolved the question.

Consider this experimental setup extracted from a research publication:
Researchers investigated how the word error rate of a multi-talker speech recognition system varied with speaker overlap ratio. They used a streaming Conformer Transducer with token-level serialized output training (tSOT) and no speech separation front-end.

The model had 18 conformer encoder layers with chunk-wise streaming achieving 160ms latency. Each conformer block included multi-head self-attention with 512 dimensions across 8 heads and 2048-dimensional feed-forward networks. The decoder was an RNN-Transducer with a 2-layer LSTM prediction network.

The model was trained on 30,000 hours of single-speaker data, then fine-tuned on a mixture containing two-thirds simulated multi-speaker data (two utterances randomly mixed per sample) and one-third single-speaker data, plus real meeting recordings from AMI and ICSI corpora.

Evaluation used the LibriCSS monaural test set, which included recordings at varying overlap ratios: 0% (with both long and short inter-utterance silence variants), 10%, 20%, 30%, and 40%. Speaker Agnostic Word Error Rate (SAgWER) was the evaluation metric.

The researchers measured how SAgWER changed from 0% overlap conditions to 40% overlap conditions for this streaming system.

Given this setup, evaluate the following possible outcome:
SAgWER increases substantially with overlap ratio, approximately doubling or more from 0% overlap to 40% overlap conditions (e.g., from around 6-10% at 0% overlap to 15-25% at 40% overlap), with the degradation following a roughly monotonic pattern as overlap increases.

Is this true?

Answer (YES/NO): YES